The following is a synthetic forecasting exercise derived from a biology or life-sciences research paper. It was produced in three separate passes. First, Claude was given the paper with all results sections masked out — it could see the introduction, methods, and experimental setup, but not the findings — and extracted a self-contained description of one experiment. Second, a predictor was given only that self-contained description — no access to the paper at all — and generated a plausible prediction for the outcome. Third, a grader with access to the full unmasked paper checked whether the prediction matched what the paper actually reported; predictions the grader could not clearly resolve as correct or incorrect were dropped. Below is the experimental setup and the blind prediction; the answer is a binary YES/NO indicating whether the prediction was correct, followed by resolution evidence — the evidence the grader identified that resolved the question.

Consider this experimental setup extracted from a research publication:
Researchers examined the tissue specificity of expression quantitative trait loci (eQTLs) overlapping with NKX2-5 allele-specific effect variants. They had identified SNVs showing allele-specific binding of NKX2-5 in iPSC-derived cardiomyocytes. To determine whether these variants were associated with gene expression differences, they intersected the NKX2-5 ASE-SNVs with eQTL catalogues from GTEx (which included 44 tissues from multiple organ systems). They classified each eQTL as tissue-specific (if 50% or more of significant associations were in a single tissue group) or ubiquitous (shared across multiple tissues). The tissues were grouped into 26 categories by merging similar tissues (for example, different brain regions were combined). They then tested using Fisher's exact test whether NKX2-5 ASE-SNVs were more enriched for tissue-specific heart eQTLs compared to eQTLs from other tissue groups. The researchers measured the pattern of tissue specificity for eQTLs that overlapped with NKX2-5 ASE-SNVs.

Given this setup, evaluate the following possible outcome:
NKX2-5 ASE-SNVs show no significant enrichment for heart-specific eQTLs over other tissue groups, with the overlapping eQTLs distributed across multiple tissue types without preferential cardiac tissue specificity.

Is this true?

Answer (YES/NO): NO